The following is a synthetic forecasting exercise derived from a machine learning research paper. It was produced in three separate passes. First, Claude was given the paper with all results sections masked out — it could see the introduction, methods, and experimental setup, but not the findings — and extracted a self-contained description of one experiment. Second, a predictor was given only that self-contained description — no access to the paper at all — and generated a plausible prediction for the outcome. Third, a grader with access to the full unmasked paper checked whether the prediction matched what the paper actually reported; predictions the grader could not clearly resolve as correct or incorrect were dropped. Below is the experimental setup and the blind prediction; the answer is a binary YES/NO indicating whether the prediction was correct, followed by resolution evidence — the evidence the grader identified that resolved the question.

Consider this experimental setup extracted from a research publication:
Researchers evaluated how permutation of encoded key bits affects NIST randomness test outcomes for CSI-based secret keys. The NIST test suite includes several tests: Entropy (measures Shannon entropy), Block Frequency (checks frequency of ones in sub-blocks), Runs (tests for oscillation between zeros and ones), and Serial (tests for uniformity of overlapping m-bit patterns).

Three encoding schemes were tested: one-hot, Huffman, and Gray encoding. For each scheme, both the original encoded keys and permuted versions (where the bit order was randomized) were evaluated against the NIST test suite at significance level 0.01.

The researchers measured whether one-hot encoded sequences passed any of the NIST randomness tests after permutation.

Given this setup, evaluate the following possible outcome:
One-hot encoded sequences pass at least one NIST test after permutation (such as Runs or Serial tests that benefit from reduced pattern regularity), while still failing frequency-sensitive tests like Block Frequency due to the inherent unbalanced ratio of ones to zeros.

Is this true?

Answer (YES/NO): NO